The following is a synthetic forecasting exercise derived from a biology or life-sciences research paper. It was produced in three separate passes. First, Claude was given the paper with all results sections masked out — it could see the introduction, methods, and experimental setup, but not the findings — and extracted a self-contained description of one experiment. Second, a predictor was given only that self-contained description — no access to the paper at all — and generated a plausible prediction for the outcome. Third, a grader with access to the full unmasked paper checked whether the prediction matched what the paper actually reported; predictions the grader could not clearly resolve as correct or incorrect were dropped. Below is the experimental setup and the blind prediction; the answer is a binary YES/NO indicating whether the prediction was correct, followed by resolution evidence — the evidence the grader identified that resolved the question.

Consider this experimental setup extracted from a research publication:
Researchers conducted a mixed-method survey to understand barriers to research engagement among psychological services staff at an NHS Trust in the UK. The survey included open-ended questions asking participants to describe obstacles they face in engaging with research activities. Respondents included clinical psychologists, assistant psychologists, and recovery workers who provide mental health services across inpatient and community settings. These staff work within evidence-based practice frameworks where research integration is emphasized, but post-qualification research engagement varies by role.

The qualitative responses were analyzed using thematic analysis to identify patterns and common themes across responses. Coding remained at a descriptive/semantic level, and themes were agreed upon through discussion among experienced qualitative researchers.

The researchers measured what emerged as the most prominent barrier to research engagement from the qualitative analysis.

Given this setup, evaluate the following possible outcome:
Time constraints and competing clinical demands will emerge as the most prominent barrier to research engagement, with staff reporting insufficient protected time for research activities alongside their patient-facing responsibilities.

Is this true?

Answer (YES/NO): YES